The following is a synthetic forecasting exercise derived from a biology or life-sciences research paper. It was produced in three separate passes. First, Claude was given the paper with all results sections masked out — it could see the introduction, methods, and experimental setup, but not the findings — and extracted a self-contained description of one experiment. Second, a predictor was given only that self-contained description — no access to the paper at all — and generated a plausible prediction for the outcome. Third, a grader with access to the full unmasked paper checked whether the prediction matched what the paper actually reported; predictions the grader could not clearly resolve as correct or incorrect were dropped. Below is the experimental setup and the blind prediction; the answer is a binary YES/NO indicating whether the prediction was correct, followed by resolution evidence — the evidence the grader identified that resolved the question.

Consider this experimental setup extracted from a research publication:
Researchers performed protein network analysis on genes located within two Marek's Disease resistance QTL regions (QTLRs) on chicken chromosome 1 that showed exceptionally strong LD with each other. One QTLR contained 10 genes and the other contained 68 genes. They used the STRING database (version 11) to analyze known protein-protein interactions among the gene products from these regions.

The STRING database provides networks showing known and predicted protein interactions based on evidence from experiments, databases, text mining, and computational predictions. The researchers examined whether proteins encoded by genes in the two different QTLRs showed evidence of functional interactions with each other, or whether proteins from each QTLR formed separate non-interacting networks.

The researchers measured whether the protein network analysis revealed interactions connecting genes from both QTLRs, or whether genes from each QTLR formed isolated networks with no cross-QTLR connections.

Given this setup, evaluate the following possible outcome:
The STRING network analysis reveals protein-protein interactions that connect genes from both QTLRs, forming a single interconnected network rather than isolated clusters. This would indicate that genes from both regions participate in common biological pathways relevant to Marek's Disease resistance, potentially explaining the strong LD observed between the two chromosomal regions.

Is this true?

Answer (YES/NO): NO